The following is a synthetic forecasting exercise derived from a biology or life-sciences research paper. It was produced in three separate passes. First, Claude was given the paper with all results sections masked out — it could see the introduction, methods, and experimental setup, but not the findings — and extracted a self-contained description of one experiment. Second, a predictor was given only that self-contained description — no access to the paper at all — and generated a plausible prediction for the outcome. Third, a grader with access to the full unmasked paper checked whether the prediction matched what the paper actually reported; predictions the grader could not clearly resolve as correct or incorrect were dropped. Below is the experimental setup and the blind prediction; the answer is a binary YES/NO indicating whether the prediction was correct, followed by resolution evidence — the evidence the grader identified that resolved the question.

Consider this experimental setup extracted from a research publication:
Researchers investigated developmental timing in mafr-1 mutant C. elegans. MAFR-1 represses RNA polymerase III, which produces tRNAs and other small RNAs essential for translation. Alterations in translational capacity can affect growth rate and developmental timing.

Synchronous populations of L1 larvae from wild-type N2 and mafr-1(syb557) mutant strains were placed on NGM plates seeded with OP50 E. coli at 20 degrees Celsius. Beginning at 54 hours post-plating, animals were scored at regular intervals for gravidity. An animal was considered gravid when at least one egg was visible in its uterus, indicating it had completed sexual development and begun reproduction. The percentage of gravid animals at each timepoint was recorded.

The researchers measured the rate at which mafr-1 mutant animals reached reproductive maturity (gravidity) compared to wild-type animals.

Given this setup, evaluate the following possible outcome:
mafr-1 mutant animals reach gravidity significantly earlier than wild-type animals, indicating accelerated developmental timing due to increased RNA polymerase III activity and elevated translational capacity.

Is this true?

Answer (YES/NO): NO